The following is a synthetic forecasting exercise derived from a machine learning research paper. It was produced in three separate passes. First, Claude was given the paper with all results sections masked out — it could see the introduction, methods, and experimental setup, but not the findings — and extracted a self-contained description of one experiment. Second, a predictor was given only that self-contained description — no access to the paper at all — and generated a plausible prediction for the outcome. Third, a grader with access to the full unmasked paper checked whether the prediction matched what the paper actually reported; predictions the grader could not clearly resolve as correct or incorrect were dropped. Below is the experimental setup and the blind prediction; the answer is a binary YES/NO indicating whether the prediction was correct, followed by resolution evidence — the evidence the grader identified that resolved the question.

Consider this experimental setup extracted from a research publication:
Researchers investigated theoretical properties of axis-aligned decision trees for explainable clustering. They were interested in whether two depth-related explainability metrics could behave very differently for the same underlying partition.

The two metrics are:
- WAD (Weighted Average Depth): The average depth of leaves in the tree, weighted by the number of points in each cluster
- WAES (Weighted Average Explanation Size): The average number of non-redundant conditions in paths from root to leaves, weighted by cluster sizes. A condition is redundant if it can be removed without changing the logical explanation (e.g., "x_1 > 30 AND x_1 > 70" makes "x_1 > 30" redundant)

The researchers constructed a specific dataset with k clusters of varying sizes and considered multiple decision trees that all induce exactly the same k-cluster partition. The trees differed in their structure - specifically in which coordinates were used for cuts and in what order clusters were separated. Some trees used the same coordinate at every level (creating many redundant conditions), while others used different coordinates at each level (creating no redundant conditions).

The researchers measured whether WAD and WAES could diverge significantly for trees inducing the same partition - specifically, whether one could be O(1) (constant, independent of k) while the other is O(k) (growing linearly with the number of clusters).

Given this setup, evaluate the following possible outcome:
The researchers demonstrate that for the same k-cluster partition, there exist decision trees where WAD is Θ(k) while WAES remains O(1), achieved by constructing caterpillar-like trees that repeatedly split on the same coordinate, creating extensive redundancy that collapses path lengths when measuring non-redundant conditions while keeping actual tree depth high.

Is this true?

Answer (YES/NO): YES